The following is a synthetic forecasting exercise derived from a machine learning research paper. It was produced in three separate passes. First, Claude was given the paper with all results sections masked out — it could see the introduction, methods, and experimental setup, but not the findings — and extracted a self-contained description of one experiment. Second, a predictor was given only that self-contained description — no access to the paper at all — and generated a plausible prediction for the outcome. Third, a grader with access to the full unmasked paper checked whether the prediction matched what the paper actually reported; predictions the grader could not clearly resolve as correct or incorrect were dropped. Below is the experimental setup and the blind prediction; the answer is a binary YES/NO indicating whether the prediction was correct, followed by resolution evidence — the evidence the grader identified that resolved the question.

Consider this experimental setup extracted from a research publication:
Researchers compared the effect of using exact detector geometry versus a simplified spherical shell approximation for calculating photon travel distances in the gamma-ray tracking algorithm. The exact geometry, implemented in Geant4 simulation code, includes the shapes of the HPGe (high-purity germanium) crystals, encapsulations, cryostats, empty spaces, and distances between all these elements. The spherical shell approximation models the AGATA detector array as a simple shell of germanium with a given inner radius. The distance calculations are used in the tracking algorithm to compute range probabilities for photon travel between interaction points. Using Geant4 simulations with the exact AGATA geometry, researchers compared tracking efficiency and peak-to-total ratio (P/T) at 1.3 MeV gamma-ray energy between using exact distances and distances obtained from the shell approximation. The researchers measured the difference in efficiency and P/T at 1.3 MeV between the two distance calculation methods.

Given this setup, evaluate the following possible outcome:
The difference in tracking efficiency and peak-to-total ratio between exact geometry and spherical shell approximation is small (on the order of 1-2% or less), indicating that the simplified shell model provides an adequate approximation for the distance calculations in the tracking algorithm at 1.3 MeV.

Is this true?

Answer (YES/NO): YES